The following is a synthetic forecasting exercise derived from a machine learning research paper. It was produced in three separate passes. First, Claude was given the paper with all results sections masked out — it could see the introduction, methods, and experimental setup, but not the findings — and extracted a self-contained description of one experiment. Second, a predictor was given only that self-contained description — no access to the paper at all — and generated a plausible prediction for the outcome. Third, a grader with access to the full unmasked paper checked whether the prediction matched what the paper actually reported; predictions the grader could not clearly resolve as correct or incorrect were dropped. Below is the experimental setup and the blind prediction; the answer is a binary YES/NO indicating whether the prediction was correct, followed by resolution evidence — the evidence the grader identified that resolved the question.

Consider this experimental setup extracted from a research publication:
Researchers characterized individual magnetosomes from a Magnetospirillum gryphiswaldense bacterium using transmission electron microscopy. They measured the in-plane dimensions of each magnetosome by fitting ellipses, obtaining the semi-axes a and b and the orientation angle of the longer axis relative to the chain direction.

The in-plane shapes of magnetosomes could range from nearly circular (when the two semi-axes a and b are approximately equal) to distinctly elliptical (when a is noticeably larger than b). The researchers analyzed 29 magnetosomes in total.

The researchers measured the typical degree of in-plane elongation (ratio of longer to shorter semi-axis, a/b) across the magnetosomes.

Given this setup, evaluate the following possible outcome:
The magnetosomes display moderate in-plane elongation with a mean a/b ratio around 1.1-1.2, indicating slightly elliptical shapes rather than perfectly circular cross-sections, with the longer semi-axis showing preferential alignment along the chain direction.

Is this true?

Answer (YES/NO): NO